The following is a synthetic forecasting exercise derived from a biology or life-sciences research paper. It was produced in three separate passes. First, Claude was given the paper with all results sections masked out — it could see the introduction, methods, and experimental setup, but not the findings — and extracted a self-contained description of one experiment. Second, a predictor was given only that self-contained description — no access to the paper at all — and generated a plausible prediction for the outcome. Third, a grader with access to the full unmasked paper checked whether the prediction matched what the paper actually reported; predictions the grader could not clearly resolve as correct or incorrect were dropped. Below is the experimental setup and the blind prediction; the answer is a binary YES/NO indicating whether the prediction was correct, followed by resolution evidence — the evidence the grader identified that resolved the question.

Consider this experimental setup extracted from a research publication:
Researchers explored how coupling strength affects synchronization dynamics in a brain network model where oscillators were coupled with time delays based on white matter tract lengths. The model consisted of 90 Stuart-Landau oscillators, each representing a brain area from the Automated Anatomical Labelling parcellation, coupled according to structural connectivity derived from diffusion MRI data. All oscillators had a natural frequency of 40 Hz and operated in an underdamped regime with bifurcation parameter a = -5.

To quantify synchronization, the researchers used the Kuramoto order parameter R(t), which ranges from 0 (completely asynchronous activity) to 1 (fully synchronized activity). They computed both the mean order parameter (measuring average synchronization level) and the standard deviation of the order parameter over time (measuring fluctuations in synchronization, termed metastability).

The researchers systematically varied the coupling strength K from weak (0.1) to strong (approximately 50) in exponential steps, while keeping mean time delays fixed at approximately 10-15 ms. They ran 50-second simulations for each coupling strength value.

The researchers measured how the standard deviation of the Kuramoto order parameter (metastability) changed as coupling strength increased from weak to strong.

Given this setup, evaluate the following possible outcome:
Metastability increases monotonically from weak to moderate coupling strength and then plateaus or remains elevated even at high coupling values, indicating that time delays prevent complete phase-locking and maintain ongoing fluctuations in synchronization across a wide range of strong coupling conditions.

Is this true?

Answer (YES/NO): NO